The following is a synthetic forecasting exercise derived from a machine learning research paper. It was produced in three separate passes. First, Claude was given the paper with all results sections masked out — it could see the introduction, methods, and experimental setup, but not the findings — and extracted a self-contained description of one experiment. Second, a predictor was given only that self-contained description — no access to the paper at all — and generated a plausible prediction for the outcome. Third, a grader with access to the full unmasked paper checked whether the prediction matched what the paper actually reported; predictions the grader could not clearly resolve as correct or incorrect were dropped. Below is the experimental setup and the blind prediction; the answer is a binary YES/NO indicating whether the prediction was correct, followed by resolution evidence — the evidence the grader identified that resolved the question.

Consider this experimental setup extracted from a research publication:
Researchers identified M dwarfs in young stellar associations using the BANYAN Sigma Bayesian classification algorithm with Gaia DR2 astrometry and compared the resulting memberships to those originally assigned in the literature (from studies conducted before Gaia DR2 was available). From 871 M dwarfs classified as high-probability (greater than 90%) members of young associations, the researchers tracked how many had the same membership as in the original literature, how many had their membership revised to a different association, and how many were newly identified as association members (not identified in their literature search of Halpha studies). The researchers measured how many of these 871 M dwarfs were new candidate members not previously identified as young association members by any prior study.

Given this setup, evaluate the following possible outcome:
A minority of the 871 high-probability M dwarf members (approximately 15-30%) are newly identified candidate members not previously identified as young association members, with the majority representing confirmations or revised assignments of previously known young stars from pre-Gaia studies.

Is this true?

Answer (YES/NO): NO